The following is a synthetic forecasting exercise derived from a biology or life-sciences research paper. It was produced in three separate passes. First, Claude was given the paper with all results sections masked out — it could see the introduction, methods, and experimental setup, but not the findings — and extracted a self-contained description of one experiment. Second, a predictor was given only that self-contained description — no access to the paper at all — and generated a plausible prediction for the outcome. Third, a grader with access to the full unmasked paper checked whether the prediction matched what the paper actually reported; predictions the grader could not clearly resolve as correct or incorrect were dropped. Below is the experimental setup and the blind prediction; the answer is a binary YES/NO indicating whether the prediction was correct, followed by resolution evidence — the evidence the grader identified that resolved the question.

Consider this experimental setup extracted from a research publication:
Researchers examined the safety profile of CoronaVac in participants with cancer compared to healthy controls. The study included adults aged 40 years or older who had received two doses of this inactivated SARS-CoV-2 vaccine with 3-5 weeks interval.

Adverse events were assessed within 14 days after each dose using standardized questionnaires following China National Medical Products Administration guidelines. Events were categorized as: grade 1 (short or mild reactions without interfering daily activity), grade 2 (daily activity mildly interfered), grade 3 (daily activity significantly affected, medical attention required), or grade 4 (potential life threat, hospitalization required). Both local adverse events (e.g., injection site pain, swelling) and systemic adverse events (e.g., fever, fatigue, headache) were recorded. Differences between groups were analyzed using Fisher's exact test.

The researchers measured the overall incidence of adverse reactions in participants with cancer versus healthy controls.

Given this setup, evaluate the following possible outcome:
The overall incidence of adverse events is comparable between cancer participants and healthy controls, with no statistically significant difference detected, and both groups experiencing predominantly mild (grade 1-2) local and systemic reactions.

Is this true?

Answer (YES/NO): YES